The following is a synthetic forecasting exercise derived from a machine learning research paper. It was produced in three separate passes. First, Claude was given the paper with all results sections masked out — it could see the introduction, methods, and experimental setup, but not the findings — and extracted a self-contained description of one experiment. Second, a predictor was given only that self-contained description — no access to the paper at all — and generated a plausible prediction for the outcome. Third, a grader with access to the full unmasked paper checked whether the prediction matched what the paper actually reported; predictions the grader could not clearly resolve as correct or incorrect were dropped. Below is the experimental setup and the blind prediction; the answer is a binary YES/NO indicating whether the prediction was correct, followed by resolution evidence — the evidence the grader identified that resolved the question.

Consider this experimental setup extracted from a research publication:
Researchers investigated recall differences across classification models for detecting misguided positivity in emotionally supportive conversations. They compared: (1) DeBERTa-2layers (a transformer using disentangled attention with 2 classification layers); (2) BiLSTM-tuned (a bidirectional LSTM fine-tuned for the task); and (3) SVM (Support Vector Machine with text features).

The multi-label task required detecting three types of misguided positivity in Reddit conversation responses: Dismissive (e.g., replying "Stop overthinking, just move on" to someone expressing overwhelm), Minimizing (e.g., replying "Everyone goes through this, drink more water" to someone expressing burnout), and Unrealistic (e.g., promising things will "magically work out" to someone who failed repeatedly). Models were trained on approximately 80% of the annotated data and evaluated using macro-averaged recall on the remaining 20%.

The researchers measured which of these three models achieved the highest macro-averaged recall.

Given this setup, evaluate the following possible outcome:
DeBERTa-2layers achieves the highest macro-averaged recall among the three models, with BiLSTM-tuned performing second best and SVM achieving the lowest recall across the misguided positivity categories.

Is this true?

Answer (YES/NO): YES